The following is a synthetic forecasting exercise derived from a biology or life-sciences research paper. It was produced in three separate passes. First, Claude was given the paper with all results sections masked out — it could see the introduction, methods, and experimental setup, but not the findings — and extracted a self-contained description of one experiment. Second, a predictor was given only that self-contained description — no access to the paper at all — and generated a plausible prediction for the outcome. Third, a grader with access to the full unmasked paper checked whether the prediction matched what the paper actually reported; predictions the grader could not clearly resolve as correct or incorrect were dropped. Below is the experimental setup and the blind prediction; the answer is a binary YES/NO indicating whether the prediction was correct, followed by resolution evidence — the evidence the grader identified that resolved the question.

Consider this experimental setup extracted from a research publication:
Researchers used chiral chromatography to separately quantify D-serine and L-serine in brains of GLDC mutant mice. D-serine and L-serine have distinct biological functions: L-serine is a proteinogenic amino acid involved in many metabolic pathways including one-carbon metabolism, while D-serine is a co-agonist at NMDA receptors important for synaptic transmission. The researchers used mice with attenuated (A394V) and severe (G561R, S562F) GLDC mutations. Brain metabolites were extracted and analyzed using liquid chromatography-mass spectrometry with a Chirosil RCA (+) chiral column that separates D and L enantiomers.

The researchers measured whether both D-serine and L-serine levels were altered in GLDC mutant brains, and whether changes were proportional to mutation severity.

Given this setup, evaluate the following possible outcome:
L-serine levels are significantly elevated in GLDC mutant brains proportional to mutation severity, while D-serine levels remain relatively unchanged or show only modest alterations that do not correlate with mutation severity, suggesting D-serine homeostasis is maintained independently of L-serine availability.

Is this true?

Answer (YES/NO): NO